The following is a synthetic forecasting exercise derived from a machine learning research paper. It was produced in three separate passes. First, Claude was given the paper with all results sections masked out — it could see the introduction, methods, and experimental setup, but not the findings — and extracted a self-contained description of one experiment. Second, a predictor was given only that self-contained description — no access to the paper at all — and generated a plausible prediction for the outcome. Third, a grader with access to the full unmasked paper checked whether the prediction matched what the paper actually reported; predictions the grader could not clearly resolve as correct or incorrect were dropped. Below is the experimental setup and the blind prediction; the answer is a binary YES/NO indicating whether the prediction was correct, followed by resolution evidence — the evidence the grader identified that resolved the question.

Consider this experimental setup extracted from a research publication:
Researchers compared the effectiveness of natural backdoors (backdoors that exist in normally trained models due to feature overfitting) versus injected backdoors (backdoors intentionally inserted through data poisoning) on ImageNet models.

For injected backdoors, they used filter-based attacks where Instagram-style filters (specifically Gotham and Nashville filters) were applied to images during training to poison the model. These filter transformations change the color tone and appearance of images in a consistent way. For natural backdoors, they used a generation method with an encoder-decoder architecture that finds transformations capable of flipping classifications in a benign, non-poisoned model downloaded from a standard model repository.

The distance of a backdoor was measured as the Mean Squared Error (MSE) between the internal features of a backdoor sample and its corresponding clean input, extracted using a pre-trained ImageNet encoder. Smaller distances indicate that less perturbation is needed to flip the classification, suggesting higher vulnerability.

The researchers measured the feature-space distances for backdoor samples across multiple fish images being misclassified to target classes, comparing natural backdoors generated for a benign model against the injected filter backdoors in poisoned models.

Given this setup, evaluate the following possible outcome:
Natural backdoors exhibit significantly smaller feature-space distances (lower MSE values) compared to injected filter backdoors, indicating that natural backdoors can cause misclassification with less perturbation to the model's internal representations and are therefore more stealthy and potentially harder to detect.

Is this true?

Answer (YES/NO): NO